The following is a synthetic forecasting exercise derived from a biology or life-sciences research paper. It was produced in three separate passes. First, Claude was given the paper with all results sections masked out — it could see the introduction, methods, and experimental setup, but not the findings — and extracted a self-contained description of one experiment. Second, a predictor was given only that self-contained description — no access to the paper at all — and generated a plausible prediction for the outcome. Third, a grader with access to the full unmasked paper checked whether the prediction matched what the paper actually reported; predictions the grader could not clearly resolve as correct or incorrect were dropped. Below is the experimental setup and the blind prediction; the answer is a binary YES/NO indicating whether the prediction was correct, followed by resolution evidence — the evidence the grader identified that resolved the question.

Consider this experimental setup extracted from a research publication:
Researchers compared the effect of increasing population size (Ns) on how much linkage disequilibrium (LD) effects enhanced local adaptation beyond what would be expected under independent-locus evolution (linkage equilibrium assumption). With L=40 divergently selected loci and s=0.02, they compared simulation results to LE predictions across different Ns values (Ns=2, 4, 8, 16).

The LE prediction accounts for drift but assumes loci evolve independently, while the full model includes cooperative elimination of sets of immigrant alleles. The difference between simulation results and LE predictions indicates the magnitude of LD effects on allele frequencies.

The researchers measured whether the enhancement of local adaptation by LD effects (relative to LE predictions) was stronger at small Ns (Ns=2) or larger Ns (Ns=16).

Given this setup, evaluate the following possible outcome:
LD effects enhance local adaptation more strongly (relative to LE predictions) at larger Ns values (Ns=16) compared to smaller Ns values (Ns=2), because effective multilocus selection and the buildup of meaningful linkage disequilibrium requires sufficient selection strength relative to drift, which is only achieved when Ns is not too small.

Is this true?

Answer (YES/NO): YES